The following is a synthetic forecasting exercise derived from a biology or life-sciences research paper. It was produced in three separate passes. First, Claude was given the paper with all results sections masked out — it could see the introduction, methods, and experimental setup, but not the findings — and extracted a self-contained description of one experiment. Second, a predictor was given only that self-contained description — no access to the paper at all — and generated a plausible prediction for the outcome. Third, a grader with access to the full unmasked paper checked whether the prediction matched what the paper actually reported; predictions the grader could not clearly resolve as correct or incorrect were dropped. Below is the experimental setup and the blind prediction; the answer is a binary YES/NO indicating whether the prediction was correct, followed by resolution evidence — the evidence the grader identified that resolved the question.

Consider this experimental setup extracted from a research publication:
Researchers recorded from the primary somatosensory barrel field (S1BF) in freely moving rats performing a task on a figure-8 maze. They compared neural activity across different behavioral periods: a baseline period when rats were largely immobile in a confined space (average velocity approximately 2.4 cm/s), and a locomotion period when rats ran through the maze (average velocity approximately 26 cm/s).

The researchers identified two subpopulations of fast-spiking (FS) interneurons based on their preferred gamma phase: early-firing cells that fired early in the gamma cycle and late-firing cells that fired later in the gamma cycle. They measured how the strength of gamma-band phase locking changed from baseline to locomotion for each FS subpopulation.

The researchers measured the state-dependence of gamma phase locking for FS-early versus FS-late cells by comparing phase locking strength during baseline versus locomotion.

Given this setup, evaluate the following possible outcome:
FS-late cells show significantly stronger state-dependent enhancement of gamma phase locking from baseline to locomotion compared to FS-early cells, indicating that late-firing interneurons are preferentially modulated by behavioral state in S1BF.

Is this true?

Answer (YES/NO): YES